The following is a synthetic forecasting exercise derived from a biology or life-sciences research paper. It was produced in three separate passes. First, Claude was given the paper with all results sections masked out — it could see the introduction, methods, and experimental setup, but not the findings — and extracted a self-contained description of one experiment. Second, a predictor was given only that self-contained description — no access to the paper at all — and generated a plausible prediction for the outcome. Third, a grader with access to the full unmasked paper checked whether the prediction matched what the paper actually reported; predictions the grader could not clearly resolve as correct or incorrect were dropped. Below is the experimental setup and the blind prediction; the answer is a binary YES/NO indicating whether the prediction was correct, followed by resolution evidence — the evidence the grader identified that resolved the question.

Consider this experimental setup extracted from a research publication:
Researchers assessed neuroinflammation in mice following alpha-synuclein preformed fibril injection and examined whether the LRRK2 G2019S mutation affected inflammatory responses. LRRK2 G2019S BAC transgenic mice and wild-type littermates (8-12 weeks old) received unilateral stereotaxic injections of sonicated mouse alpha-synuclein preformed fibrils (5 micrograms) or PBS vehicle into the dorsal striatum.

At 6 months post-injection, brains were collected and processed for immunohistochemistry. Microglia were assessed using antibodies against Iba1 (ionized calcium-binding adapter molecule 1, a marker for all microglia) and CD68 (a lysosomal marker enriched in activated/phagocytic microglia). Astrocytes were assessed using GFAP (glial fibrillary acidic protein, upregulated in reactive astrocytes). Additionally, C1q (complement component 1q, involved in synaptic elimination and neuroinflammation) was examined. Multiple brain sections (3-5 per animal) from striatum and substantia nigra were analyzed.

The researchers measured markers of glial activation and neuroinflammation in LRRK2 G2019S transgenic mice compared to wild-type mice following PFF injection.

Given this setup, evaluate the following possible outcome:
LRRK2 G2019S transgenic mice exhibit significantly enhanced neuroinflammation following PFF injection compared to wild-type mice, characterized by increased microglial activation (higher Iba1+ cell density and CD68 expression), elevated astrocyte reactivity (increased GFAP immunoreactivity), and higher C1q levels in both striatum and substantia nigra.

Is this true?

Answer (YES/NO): NO